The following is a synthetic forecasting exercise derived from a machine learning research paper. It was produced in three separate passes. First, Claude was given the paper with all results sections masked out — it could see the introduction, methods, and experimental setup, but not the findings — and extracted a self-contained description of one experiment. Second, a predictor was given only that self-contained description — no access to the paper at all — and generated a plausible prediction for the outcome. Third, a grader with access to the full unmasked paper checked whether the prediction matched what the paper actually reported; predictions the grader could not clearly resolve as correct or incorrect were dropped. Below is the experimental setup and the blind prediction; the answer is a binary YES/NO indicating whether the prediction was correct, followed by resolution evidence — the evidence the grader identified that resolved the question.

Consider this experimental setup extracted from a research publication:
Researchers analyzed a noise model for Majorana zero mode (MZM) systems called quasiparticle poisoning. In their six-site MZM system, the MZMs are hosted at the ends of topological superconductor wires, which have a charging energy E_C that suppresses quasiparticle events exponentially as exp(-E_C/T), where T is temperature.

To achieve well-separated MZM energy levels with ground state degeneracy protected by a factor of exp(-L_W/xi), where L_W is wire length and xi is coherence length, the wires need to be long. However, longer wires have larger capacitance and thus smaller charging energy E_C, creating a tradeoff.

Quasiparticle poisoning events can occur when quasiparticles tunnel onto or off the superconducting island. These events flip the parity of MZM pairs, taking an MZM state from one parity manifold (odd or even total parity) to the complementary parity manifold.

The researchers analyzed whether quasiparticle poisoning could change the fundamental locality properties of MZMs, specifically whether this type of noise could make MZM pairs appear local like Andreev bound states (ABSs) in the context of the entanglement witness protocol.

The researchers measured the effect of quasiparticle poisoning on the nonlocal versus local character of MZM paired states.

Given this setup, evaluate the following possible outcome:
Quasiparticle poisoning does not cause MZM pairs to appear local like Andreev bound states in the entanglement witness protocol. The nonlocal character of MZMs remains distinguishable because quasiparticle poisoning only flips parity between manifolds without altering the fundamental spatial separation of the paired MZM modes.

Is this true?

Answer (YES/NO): NO